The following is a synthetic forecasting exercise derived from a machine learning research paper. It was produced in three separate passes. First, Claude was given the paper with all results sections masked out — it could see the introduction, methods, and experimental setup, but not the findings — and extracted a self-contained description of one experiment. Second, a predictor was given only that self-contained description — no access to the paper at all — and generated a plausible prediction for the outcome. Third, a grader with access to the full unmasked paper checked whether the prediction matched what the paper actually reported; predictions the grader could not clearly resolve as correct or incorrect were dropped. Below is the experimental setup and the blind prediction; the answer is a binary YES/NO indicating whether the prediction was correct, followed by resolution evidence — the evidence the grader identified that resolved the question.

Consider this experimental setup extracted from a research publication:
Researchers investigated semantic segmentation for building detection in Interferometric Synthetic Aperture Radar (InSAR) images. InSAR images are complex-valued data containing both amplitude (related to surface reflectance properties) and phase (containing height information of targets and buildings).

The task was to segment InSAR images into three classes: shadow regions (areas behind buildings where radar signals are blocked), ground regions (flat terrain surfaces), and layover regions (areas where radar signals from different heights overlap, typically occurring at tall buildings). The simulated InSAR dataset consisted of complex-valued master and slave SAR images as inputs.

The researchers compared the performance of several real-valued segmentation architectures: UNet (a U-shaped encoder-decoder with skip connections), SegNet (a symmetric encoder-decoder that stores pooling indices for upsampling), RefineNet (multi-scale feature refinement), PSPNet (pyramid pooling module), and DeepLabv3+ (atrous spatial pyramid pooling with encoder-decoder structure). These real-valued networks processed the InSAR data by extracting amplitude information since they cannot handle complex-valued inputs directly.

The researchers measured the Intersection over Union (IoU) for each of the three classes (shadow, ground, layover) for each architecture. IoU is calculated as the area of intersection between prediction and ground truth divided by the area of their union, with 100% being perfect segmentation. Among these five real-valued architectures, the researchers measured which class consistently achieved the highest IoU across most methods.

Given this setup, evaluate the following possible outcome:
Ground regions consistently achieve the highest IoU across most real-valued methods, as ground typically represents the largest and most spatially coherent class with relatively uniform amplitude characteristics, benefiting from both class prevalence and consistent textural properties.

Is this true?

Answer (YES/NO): YES